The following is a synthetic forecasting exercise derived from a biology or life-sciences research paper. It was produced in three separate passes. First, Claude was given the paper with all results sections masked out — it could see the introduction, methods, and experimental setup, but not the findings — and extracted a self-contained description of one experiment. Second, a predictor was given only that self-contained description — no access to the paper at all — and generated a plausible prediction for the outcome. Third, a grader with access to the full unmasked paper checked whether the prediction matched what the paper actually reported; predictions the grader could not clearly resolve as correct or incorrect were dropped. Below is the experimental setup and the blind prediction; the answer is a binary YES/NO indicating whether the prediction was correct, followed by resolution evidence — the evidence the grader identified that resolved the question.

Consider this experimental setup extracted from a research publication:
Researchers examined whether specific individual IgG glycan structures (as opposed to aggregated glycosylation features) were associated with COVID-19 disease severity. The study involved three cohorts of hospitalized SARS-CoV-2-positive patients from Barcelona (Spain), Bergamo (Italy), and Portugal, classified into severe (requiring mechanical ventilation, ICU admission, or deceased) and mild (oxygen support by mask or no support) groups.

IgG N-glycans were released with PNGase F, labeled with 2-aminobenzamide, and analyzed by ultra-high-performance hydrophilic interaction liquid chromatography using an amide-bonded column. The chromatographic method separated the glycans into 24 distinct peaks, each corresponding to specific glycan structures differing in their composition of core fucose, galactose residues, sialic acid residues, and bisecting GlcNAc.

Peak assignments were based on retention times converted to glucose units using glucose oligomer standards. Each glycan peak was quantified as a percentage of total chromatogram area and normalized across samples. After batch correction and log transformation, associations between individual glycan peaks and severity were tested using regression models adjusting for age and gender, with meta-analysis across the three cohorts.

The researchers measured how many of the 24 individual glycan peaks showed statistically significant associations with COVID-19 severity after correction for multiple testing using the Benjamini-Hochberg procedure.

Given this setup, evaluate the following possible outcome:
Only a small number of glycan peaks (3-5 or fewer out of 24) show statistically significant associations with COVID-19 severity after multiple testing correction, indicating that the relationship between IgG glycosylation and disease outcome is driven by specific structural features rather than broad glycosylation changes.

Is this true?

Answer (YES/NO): YES